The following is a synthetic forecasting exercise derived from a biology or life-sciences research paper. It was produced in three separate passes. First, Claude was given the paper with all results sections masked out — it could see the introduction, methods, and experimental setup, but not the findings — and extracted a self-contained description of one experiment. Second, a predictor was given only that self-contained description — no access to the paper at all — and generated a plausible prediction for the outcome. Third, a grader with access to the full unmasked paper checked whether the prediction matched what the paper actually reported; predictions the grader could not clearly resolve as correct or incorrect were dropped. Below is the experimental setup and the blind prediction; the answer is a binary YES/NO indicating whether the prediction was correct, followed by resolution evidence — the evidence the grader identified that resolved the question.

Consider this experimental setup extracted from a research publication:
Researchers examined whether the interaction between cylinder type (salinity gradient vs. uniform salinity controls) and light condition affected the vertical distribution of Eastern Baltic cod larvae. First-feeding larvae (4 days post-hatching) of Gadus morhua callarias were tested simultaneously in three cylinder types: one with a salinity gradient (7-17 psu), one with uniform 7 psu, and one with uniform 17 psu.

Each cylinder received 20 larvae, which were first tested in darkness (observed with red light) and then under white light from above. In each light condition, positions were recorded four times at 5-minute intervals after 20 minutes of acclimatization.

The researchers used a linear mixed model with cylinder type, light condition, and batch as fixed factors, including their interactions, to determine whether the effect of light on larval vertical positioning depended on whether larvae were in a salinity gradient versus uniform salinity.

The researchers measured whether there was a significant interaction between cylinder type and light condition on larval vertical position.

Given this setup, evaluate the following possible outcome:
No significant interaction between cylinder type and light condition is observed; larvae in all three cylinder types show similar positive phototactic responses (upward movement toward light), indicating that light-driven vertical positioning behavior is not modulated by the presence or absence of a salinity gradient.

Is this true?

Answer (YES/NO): NO